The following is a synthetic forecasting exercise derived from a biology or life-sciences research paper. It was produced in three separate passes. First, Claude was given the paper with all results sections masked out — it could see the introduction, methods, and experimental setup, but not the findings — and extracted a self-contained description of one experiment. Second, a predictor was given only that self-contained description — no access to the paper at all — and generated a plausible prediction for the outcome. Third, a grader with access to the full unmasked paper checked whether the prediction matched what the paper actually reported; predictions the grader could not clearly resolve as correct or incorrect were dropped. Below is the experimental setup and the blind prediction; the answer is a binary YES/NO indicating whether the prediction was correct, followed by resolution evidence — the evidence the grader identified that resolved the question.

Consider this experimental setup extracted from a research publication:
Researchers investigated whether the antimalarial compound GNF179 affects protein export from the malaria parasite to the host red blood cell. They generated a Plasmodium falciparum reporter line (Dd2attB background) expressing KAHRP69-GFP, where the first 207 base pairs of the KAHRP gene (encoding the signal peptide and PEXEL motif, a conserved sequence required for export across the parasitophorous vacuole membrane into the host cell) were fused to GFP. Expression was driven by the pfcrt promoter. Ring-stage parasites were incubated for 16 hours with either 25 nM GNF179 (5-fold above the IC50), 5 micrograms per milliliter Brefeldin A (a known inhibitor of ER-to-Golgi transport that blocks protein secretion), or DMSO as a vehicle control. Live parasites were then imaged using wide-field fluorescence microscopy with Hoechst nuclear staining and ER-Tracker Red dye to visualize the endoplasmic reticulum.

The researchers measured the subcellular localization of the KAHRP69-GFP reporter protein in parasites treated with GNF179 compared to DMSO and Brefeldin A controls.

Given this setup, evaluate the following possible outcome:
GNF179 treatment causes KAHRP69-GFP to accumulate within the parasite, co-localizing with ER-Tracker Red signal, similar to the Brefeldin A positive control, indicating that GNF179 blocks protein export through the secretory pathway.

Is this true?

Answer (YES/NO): NO